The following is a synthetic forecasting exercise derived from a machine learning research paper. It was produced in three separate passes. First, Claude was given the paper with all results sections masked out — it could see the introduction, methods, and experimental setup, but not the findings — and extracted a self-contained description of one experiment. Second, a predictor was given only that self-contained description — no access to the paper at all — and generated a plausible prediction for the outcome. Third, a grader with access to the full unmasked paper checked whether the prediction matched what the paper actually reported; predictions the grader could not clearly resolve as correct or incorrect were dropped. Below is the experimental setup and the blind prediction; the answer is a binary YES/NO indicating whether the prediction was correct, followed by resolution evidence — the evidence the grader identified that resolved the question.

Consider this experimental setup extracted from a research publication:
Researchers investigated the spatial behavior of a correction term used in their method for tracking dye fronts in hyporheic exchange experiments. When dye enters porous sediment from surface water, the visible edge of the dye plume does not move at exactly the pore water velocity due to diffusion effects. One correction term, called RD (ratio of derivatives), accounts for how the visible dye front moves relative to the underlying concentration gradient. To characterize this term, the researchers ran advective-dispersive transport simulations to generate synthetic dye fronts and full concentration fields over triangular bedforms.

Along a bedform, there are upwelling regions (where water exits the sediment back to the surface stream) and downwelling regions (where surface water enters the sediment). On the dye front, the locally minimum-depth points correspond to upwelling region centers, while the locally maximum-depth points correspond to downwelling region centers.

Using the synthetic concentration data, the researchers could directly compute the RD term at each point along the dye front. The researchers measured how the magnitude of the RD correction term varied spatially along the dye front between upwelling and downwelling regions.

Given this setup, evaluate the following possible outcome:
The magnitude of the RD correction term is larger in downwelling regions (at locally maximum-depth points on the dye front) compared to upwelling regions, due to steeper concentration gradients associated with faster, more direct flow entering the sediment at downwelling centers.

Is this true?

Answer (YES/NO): YES